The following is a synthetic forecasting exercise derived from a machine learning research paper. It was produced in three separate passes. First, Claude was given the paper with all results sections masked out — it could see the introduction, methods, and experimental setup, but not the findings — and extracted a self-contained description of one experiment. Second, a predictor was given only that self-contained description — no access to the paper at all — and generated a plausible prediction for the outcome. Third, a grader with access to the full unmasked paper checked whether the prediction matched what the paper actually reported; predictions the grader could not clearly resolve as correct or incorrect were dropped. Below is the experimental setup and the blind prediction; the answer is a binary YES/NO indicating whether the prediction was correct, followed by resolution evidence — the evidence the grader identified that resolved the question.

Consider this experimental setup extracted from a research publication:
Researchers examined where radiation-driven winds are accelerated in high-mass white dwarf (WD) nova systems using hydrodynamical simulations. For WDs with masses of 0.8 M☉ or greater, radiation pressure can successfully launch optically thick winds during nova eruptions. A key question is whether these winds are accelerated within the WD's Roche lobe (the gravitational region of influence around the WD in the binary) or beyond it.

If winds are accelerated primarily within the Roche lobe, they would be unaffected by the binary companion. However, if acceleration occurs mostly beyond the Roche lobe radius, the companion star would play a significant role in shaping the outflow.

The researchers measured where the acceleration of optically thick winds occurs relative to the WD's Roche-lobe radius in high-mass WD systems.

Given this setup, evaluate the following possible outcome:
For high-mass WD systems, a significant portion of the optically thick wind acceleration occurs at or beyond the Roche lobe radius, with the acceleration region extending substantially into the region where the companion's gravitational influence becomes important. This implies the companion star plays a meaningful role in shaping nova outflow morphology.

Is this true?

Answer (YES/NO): YES